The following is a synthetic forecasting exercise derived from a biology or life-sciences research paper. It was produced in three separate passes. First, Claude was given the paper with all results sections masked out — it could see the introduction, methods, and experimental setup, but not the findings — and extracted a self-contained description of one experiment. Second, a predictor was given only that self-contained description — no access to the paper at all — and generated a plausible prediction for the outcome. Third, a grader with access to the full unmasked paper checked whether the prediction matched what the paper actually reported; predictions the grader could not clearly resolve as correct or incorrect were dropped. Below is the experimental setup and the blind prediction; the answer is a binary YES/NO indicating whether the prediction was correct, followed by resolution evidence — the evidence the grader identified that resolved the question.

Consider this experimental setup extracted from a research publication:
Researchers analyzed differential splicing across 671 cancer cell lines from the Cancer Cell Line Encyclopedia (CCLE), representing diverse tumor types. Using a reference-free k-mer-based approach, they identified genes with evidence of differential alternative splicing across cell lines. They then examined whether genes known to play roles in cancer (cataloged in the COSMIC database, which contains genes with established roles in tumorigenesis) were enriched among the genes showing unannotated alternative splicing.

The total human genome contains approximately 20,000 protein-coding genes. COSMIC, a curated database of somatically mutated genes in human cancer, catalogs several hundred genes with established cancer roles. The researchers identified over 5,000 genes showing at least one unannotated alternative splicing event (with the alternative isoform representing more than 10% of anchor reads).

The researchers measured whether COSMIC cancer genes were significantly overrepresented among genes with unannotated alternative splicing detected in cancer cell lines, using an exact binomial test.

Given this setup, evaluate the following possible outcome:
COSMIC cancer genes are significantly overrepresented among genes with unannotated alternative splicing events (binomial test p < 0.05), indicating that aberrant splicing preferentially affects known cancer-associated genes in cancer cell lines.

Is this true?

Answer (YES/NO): YES